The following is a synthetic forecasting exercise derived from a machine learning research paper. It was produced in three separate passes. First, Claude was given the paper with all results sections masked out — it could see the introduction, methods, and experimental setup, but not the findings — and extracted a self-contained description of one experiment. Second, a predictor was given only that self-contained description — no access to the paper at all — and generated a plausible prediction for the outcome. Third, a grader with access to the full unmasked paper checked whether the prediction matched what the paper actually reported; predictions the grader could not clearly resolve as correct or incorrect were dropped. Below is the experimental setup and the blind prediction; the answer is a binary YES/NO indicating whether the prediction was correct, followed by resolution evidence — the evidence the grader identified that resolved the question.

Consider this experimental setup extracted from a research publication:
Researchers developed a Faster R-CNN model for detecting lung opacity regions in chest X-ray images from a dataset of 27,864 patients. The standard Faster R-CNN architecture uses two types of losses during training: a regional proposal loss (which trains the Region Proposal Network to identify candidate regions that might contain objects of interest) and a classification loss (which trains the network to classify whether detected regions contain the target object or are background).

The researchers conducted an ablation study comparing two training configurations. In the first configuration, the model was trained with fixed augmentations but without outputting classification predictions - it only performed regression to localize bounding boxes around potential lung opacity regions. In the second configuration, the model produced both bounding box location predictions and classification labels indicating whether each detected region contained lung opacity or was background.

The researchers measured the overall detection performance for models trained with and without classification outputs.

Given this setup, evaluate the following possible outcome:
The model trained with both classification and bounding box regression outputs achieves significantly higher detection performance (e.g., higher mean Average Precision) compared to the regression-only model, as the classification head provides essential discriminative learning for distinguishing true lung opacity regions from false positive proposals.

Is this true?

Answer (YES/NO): YES